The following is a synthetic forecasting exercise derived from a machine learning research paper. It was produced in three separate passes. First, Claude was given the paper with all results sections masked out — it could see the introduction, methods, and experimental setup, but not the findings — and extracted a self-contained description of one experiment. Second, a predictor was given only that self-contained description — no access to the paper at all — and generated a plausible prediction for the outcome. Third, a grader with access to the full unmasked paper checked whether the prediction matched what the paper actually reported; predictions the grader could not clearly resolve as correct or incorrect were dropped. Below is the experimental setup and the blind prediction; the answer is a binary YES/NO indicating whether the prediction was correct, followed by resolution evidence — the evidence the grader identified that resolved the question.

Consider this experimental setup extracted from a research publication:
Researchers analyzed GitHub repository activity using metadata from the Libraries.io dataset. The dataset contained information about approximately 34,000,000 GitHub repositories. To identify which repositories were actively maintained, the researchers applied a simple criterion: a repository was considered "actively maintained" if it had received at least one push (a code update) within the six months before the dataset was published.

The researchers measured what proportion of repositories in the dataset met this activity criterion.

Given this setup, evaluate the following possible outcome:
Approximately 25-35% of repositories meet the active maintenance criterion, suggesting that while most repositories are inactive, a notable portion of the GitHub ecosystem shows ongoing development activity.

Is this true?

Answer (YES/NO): NO